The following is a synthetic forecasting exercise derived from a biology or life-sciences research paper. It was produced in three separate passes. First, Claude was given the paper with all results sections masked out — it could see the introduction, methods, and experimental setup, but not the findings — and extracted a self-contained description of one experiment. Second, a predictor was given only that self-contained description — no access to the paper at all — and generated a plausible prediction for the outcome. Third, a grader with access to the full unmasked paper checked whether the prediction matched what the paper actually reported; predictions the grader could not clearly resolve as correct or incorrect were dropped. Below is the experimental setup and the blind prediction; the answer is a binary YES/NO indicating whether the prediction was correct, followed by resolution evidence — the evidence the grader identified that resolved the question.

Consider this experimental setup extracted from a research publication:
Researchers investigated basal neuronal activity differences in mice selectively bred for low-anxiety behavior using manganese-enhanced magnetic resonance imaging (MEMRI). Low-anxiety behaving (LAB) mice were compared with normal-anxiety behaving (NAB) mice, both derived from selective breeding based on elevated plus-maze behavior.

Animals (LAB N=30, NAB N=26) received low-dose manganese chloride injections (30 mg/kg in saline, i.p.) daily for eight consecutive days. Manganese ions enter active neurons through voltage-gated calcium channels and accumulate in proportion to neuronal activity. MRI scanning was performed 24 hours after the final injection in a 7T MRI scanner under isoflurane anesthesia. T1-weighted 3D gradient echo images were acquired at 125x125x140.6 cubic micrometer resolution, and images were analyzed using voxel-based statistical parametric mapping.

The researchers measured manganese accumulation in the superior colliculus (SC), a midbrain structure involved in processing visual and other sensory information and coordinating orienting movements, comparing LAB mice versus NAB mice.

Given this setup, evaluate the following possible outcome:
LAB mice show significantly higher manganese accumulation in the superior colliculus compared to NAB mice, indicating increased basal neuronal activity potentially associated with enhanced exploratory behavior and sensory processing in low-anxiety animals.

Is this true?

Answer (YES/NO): NO